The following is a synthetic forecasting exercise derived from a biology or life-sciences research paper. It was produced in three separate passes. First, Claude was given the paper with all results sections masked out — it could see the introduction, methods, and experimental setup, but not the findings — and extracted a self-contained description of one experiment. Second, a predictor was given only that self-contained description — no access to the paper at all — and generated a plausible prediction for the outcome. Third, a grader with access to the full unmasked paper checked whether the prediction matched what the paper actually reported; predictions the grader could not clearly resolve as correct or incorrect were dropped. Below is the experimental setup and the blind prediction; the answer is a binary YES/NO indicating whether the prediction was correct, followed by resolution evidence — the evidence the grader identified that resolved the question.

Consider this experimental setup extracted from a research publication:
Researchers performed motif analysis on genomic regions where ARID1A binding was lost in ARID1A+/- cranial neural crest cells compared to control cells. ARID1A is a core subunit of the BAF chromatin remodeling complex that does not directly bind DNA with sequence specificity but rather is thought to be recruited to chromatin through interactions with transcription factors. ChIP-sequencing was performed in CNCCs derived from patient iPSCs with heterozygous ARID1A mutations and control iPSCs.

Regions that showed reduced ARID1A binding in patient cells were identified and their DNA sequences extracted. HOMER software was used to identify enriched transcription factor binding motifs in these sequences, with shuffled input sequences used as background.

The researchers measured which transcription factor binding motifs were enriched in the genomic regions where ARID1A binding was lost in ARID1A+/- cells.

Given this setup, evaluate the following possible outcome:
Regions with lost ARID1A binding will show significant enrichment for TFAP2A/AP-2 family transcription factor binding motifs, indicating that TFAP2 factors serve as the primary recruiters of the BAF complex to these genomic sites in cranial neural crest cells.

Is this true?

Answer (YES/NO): NO